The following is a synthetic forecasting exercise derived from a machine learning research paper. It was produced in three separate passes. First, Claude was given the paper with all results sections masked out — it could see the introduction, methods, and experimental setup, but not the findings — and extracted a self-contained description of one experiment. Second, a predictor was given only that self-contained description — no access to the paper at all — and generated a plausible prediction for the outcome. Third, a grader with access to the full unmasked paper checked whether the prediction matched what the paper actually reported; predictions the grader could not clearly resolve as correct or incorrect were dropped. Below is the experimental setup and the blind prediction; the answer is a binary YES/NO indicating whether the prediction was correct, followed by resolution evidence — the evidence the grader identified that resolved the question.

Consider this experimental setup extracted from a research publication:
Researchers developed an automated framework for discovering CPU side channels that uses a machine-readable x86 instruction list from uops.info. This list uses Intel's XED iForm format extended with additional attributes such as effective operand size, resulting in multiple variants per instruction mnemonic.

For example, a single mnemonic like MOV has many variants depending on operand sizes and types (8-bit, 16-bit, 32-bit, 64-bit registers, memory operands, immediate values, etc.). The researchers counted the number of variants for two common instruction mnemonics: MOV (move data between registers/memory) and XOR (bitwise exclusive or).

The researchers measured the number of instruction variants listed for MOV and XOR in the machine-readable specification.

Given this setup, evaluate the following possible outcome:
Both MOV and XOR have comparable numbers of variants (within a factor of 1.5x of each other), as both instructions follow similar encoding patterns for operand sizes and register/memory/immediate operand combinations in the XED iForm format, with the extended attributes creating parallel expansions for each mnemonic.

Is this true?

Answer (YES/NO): YES